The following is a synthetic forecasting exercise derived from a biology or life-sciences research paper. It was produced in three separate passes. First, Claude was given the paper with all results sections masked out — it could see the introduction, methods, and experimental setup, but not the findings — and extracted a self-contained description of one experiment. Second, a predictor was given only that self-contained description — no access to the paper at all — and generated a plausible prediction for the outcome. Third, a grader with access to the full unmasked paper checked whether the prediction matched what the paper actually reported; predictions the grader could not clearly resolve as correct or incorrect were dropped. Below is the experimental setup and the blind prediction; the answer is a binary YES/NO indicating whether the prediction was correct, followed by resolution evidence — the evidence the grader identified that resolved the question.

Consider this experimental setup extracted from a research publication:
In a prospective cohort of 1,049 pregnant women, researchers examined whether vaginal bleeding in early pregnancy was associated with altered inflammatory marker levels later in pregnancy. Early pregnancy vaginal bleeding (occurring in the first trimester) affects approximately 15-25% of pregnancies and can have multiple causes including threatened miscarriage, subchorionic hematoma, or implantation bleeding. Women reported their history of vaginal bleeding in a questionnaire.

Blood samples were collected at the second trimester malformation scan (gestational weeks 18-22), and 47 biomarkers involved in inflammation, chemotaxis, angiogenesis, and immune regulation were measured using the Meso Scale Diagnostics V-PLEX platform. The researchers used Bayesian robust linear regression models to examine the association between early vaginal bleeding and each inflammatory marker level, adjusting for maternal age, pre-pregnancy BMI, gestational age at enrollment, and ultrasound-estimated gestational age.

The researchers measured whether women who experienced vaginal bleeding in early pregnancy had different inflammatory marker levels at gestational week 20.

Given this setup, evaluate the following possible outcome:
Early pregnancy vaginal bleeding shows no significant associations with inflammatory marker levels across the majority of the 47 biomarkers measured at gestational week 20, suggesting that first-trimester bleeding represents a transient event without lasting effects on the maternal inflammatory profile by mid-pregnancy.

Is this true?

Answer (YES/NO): YES